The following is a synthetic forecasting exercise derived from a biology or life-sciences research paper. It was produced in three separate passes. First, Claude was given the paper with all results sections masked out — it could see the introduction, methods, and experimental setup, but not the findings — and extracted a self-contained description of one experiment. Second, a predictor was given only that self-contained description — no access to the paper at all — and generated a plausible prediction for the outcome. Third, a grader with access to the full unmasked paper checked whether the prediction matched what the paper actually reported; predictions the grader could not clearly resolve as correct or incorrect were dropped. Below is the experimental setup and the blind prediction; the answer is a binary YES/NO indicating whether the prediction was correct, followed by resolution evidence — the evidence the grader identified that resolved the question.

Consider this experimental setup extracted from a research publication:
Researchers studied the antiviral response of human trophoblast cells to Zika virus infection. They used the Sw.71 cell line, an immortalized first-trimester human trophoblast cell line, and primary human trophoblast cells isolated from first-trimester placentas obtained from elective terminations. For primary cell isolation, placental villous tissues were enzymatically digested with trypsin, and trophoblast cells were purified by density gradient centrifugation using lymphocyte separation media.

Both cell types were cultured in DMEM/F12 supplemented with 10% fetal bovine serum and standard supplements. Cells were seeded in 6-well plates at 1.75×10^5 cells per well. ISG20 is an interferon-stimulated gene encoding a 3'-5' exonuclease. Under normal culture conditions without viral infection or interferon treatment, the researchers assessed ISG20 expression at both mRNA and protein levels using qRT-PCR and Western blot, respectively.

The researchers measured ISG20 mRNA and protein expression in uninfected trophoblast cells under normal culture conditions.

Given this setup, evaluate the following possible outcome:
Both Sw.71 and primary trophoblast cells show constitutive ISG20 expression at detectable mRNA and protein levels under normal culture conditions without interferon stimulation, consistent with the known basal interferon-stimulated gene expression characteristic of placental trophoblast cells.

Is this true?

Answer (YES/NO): NO